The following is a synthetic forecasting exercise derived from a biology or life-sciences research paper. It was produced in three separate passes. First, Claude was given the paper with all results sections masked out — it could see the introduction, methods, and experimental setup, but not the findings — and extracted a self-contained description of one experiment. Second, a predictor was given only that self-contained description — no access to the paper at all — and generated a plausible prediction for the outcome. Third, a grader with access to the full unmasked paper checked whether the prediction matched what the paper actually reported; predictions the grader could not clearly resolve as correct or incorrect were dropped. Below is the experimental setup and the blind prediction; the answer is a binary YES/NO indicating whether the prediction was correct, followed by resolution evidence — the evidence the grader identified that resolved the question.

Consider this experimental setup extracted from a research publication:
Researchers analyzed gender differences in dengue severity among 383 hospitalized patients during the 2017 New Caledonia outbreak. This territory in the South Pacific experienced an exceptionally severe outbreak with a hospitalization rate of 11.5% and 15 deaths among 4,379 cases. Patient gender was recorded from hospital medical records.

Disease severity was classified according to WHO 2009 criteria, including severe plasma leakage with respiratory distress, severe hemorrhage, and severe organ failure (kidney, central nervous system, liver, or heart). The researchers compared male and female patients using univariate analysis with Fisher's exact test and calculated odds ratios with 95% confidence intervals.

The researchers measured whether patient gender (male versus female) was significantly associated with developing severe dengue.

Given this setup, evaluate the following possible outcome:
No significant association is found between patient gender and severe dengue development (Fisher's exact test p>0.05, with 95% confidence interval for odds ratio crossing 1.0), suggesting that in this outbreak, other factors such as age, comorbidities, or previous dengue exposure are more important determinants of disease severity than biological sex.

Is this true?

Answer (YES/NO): YES